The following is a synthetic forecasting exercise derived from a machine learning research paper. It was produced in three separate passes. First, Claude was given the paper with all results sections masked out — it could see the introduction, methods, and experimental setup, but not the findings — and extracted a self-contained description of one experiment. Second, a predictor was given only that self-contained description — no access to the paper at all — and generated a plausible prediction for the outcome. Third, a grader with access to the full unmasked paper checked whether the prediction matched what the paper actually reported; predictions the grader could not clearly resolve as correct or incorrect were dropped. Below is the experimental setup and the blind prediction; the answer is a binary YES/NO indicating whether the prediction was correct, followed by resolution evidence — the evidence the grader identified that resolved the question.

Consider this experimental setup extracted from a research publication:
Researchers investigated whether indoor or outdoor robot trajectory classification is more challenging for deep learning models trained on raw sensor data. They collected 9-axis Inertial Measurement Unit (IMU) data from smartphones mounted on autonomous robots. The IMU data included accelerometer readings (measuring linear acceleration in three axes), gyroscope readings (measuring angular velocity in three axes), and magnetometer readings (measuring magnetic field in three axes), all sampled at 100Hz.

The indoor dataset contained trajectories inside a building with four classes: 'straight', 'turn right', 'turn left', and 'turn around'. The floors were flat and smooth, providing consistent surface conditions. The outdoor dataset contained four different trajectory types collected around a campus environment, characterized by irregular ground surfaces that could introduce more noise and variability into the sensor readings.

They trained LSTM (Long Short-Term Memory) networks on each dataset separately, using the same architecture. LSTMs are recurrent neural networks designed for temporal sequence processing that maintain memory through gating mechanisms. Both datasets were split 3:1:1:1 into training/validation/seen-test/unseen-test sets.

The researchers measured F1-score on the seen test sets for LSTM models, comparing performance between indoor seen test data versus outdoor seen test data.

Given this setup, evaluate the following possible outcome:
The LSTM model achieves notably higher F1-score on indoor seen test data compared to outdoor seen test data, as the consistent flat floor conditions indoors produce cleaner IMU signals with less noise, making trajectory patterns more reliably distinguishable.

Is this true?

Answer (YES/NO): YES